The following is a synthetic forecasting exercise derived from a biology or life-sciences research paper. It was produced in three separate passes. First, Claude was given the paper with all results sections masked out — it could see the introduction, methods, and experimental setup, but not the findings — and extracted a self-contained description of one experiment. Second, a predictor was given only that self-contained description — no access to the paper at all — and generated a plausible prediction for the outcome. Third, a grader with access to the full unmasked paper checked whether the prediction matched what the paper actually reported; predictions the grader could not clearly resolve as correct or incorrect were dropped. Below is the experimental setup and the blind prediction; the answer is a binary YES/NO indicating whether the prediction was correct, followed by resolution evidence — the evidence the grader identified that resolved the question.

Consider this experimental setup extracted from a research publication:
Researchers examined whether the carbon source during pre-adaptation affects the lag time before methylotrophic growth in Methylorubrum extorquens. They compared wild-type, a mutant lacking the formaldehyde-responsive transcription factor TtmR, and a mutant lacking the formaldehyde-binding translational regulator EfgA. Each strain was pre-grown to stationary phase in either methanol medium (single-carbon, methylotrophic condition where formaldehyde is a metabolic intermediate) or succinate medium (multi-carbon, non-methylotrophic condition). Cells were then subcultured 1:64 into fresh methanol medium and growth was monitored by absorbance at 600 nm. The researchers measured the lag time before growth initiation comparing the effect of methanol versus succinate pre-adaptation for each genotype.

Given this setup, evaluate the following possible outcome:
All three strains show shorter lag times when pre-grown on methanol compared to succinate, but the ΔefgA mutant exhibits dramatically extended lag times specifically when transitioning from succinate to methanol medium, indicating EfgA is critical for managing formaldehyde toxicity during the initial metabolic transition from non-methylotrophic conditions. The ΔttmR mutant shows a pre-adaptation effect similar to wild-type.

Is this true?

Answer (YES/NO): NO